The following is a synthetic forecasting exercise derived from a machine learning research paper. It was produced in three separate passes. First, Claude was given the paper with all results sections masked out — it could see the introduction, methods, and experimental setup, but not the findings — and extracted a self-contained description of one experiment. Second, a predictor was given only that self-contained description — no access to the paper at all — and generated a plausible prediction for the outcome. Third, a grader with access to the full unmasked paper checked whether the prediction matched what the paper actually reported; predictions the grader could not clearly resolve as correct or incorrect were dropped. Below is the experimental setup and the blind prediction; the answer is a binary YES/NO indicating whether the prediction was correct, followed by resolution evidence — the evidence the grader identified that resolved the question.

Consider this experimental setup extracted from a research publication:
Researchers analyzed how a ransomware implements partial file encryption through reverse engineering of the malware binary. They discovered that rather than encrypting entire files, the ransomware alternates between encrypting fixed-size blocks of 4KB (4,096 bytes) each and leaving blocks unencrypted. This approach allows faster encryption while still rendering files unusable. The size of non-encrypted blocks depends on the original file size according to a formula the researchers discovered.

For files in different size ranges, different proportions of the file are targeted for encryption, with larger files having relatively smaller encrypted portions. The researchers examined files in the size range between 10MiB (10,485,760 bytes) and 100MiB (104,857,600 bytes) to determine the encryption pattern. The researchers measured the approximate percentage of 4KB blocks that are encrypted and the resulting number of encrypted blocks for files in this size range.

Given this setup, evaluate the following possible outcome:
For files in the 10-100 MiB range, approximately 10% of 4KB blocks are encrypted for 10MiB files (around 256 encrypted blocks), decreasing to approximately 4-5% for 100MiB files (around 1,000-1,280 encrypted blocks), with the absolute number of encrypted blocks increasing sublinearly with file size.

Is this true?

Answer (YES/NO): NO